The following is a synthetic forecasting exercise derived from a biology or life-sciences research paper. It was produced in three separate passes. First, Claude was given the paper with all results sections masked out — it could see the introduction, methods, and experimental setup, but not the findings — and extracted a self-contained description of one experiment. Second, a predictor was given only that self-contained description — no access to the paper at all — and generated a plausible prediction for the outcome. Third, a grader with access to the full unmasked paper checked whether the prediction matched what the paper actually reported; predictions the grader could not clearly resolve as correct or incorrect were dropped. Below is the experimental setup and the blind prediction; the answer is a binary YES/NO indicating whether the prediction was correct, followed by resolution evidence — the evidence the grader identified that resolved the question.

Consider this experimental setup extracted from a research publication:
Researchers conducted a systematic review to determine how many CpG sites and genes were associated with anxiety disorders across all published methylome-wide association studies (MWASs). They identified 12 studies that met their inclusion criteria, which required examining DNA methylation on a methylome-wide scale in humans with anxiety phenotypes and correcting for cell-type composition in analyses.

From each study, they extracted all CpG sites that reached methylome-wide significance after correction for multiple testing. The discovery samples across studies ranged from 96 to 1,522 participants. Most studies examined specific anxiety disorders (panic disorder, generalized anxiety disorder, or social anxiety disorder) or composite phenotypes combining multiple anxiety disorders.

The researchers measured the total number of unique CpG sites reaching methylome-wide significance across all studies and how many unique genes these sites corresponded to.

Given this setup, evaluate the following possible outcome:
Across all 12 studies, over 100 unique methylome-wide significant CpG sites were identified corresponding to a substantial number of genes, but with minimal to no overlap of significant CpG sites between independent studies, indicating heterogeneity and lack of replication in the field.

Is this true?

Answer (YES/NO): YES